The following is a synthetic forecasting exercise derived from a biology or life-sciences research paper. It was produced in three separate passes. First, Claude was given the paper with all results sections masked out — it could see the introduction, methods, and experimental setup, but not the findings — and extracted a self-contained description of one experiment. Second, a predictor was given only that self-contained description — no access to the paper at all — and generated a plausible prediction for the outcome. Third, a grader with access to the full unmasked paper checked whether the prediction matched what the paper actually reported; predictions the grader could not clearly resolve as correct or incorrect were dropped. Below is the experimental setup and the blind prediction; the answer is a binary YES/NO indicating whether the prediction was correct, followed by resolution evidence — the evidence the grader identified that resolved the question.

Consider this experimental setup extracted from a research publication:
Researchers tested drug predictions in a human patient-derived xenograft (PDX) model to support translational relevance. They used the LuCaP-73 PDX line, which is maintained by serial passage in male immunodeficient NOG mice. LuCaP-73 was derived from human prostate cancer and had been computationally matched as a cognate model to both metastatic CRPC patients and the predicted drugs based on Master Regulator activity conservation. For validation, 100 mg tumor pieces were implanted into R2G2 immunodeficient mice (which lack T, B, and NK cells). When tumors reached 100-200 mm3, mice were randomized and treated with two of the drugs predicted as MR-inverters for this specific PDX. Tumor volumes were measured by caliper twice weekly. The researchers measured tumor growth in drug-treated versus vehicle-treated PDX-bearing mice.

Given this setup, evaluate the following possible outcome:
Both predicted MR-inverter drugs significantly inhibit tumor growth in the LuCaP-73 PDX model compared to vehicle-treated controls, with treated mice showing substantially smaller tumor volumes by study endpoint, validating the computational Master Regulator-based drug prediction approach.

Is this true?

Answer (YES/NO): YES